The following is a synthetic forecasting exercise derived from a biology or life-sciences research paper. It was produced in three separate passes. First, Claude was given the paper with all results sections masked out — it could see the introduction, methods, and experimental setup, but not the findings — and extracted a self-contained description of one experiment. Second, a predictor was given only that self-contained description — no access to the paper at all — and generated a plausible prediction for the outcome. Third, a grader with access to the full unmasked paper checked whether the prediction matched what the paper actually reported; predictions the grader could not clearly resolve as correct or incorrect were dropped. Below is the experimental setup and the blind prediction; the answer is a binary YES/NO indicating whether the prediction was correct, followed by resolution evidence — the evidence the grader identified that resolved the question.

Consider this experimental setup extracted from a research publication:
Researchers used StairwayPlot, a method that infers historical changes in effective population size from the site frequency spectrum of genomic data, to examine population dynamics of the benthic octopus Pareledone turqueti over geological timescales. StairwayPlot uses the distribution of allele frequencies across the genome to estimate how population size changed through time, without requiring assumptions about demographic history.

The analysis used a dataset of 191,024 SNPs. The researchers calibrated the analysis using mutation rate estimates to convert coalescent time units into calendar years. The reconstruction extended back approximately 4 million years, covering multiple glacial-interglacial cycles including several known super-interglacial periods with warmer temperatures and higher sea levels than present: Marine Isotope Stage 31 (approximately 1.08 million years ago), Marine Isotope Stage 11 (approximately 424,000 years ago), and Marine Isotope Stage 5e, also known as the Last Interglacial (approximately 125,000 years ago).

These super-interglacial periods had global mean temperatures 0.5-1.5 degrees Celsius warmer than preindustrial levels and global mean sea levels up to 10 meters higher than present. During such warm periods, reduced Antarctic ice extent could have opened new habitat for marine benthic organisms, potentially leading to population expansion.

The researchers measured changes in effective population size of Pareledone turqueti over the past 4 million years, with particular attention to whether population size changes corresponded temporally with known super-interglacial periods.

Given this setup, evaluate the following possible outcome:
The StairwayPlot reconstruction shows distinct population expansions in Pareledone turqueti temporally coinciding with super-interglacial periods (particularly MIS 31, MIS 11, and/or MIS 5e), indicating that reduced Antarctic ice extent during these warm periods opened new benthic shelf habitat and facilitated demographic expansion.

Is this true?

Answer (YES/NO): NO